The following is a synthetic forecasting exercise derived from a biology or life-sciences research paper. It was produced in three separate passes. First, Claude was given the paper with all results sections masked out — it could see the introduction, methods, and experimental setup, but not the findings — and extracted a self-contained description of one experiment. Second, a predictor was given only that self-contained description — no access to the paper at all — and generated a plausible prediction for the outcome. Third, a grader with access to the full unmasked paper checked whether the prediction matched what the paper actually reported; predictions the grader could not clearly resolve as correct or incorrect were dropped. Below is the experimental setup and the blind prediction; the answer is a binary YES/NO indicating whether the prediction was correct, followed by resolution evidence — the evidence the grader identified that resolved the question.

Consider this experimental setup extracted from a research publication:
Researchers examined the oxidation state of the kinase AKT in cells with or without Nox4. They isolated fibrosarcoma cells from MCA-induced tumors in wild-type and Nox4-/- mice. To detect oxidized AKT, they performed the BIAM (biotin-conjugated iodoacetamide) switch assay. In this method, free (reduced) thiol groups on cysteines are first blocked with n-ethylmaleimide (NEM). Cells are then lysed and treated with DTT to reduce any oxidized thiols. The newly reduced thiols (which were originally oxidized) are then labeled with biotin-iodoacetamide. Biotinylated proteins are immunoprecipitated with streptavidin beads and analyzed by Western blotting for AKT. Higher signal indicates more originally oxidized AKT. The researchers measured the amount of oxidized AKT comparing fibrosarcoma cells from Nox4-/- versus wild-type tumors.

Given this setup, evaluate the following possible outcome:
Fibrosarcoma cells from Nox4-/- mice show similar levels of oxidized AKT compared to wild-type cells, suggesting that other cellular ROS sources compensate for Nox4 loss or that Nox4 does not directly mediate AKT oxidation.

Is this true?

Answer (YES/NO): NO